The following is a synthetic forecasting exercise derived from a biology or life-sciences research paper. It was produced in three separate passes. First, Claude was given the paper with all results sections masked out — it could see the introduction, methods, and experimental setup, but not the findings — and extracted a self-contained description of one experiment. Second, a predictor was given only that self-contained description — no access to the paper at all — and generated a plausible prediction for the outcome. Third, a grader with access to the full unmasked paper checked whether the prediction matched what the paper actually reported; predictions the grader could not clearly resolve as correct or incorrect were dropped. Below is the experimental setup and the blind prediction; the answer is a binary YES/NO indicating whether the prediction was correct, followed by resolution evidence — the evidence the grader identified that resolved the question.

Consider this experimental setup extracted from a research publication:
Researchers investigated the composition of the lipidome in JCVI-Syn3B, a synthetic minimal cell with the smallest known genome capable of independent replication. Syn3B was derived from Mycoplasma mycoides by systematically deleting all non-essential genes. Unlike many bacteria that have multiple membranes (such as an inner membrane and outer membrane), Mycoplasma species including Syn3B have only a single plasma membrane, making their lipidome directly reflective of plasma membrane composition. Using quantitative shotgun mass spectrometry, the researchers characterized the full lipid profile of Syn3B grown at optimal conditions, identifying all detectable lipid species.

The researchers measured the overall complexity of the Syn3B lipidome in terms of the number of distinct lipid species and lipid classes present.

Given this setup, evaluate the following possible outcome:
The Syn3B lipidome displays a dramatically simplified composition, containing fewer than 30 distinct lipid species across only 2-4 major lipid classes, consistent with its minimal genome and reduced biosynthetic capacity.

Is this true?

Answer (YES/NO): NO